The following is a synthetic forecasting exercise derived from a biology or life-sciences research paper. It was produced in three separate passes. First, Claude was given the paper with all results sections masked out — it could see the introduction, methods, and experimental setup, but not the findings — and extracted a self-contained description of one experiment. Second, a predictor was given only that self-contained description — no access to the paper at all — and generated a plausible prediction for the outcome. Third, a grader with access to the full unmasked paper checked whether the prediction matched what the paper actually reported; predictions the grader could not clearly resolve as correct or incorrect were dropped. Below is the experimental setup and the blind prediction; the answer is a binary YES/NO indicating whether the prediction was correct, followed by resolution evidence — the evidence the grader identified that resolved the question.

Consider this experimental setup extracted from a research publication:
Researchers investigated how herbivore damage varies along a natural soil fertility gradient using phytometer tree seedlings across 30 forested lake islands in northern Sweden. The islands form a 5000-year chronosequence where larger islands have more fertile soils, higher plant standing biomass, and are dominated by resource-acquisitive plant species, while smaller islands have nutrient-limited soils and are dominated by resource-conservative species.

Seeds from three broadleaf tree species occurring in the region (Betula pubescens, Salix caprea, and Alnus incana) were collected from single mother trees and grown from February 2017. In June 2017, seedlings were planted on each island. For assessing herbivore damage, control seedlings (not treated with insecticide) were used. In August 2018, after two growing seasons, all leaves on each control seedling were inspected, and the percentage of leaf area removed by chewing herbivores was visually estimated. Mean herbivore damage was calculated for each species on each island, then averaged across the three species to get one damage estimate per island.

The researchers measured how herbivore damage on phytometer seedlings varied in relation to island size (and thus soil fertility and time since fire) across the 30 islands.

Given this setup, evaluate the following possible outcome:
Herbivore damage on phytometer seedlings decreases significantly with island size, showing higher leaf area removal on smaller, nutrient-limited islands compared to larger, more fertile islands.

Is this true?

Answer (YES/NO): NO